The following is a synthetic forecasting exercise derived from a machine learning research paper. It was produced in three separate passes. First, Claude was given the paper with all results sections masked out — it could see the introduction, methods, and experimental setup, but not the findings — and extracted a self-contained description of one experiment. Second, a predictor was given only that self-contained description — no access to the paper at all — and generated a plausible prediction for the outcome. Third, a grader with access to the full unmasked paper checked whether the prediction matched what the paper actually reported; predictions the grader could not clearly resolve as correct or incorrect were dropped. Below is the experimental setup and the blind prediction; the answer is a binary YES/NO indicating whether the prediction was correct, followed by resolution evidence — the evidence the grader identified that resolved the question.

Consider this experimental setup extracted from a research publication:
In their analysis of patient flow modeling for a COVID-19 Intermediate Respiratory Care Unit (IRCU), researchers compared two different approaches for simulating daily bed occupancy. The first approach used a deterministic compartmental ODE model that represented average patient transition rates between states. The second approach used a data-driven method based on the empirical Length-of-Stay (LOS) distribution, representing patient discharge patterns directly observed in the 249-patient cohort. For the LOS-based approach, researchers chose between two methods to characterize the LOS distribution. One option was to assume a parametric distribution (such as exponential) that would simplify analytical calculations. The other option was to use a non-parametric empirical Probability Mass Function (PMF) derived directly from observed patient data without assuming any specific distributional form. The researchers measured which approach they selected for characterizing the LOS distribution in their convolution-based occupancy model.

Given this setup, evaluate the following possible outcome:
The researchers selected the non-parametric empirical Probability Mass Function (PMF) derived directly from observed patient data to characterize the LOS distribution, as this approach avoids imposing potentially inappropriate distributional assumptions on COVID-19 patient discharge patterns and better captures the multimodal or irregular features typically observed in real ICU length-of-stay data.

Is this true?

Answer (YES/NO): YES